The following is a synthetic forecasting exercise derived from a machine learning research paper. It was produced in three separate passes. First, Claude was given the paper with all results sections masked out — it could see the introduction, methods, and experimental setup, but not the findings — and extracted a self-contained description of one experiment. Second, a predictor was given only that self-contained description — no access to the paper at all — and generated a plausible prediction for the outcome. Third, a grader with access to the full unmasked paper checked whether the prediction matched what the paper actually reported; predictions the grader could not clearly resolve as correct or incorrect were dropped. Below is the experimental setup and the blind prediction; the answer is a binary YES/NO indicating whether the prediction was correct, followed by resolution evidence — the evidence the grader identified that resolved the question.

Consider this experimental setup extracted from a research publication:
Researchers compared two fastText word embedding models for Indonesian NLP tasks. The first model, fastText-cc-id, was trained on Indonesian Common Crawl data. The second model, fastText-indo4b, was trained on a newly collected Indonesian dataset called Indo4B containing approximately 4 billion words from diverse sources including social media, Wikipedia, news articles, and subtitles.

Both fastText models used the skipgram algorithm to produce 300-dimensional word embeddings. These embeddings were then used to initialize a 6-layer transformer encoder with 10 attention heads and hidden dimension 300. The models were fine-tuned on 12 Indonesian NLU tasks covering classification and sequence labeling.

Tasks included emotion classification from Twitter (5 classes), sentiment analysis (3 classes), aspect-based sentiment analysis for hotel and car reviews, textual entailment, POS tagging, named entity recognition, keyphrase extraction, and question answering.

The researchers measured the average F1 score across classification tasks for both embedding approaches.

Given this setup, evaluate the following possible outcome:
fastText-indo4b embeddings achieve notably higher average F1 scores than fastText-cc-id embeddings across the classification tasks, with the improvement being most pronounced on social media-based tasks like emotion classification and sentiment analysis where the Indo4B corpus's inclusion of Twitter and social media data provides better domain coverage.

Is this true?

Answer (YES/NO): NO